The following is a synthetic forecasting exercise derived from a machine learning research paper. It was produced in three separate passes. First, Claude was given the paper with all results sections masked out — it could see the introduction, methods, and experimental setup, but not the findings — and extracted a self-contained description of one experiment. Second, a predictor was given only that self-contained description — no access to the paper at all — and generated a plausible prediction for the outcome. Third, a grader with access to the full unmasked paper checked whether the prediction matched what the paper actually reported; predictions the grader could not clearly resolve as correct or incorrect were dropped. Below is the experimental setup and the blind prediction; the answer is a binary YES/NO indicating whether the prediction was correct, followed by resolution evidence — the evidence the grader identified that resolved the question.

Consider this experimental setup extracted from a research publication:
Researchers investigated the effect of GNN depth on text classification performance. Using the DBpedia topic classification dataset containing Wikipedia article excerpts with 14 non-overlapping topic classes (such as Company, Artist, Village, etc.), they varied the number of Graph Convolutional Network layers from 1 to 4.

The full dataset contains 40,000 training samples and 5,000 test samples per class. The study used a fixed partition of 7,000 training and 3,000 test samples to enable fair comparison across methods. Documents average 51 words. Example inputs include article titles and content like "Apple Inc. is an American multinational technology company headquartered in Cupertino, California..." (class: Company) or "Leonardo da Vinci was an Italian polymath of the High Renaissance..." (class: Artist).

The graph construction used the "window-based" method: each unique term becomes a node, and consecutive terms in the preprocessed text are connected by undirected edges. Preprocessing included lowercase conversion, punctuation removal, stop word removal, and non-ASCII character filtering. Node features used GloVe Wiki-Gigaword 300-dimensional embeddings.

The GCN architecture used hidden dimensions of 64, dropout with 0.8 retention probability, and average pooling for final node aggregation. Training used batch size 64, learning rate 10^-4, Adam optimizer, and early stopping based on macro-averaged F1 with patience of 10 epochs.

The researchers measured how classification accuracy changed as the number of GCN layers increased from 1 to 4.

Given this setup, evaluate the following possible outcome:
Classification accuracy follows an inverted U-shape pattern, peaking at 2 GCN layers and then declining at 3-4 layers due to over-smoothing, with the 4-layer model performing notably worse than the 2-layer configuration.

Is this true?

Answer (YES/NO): NO